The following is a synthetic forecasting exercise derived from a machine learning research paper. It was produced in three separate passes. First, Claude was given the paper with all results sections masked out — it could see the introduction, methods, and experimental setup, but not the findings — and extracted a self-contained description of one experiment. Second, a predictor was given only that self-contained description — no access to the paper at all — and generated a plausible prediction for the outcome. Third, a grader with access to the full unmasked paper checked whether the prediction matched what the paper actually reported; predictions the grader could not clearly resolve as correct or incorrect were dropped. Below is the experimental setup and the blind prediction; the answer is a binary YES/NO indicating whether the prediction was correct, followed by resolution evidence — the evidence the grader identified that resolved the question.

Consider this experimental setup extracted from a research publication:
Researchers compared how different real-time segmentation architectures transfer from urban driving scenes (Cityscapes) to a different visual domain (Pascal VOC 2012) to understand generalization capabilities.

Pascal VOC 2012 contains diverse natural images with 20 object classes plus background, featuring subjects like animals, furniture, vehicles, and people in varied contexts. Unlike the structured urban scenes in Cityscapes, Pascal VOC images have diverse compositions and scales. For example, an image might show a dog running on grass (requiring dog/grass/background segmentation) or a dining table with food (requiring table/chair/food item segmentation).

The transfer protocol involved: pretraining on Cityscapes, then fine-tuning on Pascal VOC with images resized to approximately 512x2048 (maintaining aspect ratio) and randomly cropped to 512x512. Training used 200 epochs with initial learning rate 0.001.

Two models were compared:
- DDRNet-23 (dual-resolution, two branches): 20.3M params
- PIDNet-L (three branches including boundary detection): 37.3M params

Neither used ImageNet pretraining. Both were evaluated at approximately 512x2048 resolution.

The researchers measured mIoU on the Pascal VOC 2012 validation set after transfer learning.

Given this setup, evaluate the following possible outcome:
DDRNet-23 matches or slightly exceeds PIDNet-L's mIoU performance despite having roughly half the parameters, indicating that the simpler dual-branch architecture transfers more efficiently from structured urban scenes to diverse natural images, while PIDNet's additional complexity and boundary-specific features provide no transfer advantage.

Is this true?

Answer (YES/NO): YES